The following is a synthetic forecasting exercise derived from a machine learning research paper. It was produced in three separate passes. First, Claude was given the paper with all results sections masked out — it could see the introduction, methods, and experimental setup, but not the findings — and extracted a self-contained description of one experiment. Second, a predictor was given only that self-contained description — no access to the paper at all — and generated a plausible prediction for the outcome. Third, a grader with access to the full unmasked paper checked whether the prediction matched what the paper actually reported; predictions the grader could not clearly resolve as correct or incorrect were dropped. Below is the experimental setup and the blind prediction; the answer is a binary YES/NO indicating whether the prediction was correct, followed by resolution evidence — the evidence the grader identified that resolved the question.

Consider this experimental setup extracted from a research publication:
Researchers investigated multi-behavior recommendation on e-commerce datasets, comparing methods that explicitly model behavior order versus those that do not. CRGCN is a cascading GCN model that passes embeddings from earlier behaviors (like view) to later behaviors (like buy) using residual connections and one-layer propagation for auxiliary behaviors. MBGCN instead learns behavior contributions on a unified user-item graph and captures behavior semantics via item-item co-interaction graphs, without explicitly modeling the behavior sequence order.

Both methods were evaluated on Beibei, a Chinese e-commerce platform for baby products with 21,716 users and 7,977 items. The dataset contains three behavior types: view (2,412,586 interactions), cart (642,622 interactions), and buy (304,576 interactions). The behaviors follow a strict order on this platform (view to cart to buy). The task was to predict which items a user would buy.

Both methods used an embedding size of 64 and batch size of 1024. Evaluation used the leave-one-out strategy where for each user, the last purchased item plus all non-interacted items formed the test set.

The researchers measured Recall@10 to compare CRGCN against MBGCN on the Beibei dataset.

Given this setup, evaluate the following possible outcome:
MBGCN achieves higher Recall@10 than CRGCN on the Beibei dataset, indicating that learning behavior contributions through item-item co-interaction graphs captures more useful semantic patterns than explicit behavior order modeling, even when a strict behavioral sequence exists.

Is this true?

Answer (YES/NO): YES